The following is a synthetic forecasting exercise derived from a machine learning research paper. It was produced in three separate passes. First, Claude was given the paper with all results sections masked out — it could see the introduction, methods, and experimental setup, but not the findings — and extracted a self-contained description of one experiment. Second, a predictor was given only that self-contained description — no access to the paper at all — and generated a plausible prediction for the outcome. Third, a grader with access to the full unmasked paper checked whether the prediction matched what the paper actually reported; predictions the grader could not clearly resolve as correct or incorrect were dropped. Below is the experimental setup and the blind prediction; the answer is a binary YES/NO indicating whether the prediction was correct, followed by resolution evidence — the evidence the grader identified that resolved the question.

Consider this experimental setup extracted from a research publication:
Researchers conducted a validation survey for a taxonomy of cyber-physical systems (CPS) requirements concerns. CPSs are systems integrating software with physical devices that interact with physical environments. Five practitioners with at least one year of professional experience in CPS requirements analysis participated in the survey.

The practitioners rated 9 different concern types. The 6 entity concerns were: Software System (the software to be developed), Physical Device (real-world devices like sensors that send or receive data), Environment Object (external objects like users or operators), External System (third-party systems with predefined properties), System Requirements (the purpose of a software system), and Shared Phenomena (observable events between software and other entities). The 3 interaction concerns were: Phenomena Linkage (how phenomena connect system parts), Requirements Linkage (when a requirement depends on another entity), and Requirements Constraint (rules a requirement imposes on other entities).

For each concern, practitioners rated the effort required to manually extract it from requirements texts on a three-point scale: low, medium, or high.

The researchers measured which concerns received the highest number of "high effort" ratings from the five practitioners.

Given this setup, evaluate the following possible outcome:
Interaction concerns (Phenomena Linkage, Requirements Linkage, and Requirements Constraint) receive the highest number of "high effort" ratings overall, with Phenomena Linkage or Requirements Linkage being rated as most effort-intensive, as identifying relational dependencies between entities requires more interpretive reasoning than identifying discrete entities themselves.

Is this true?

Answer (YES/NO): NO